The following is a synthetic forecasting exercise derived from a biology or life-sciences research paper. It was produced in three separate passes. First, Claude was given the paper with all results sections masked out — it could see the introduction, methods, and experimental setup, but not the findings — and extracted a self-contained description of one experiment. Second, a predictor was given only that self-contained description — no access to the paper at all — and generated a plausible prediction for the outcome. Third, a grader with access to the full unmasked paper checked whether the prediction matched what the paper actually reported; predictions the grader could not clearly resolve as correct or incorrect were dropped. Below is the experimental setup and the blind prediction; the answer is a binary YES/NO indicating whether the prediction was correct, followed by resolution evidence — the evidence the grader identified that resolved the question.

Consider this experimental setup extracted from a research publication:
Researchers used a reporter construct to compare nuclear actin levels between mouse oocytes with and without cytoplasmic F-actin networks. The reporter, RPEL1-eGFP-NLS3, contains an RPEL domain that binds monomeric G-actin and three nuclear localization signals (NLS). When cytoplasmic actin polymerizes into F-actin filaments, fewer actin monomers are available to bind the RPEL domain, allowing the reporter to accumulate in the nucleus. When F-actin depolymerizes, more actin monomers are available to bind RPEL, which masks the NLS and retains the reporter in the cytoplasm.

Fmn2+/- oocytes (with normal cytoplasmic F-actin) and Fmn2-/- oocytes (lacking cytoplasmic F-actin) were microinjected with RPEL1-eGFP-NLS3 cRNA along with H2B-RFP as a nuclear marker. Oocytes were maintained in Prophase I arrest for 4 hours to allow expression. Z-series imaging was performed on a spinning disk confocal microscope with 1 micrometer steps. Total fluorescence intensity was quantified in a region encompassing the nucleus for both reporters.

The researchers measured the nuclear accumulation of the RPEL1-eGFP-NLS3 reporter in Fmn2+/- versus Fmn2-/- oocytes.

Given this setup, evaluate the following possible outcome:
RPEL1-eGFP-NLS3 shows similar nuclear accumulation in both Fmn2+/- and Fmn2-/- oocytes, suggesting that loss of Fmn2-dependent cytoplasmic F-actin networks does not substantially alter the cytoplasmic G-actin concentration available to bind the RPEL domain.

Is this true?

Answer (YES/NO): YES